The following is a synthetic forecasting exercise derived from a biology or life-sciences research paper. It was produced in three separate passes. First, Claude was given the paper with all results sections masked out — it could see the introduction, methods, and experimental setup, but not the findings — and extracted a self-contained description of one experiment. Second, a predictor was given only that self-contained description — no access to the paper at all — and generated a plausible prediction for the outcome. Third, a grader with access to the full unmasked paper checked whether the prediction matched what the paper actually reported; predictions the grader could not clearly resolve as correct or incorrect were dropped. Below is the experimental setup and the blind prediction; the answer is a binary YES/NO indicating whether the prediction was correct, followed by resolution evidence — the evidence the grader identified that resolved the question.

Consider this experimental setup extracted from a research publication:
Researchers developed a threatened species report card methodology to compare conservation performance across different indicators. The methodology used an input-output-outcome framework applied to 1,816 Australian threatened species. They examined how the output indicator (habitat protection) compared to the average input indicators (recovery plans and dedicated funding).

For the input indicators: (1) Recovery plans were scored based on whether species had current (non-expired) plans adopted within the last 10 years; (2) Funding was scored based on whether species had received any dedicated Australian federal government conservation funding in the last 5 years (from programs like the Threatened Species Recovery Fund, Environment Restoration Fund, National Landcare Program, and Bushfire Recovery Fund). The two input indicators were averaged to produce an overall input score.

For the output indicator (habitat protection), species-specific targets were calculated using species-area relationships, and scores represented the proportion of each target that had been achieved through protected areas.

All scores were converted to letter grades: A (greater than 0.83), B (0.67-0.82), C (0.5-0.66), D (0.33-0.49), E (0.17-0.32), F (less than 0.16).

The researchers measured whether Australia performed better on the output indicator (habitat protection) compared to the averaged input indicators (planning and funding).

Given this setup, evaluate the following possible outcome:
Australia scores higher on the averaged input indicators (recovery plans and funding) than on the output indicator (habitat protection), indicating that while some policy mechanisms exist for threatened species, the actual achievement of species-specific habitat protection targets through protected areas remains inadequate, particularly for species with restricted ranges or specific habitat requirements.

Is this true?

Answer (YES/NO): NO